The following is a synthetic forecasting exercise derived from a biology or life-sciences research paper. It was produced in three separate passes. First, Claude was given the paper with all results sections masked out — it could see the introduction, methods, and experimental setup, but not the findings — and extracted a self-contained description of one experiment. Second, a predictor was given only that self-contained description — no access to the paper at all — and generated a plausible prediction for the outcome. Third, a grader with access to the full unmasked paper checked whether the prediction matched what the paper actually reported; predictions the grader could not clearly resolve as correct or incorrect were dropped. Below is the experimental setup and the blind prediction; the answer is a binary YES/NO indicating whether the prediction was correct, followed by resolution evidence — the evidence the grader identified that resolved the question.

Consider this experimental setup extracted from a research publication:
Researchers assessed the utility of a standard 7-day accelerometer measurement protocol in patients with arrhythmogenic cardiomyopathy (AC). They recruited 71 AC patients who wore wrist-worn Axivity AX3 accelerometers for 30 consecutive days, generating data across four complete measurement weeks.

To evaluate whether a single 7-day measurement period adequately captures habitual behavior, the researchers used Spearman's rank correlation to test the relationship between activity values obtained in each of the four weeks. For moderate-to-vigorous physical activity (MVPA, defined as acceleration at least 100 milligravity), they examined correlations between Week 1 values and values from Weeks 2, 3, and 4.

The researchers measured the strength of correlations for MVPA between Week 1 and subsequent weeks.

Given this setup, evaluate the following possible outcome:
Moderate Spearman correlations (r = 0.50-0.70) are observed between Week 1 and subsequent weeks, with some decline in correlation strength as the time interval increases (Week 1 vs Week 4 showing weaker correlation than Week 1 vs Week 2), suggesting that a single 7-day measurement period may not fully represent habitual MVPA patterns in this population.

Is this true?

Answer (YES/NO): NO